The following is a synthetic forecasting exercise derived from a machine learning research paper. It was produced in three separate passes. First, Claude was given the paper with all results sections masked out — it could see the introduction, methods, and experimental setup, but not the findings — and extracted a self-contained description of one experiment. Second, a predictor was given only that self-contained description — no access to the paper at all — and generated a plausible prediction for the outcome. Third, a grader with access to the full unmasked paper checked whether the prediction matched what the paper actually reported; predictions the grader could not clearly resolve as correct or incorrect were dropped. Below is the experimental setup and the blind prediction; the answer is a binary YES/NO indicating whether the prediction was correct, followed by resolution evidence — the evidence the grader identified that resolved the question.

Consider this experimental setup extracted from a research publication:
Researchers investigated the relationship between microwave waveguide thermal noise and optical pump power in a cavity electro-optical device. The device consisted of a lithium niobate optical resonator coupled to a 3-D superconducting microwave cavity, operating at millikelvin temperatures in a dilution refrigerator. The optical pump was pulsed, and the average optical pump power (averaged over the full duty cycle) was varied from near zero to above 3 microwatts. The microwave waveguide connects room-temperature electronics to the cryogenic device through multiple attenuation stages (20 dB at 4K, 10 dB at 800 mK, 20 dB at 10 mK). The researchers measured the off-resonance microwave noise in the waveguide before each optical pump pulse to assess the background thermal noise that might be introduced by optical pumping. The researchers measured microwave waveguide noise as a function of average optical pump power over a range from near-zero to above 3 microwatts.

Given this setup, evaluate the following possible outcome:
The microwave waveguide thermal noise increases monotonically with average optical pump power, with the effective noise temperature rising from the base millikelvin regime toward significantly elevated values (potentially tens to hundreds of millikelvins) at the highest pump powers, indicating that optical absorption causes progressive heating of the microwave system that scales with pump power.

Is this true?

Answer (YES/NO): NO